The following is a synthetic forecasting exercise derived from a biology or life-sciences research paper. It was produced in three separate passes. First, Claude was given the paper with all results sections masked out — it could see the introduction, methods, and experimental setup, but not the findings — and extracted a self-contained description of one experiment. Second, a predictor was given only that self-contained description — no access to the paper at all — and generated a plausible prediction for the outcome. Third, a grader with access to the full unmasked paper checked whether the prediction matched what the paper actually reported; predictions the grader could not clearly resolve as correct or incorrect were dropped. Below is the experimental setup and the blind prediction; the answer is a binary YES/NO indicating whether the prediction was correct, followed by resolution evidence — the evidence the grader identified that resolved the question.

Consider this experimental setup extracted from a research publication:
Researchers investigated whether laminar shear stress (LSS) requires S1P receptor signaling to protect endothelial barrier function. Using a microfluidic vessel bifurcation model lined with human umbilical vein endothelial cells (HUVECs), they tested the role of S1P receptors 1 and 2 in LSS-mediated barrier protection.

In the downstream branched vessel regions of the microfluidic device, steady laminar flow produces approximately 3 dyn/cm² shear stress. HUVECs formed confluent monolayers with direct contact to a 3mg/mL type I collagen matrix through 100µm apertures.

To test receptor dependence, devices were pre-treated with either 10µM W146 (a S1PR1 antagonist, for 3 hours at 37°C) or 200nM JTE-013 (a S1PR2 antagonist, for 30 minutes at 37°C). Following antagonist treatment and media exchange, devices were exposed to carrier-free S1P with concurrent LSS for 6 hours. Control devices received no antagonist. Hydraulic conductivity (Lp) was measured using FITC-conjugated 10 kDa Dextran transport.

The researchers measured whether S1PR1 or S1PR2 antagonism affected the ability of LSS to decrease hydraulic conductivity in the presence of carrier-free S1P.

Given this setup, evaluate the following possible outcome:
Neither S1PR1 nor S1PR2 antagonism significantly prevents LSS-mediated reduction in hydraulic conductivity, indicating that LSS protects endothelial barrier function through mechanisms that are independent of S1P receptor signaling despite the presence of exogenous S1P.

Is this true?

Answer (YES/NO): NO